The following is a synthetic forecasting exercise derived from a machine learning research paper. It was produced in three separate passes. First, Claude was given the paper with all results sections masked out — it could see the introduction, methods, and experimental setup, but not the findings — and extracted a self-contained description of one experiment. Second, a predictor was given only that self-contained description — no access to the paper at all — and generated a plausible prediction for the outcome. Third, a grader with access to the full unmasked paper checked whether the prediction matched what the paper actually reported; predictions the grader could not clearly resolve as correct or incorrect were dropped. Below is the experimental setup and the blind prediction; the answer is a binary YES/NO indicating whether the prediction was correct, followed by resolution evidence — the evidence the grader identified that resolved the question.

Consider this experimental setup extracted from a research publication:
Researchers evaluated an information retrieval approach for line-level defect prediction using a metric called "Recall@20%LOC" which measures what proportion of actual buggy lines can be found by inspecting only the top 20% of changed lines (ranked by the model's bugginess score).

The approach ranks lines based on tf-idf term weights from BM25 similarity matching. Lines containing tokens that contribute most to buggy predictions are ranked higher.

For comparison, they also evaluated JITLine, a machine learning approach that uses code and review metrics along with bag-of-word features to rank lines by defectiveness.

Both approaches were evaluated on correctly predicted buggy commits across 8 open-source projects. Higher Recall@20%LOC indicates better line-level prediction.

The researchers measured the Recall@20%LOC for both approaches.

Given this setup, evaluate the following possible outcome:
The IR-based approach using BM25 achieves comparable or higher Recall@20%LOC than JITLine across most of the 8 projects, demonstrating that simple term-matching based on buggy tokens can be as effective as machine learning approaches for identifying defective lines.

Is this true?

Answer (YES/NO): YES